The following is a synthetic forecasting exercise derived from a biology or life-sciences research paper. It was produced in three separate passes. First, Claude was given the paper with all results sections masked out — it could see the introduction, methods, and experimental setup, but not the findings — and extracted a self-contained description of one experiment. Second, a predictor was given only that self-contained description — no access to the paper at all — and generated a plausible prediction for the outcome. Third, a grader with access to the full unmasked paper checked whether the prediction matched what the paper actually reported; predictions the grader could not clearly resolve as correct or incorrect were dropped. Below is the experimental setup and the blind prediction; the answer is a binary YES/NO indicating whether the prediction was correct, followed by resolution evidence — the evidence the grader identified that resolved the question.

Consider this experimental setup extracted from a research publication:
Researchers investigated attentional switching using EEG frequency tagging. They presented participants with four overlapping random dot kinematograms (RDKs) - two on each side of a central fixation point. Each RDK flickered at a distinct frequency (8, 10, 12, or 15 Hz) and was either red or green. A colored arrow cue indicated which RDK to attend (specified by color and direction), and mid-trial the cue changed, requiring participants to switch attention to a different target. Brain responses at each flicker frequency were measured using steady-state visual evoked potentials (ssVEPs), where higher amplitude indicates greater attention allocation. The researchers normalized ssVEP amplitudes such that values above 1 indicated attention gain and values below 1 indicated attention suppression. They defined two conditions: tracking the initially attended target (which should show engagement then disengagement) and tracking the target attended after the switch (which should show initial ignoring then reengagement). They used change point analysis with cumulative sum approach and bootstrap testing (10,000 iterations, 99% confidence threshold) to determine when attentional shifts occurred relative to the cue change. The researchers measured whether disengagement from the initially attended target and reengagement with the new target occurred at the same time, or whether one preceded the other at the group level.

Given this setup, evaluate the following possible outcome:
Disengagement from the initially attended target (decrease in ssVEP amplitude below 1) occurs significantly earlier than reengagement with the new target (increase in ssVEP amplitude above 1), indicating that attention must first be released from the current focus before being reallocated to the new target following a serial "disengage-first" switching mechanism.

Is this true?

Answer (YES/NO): NO